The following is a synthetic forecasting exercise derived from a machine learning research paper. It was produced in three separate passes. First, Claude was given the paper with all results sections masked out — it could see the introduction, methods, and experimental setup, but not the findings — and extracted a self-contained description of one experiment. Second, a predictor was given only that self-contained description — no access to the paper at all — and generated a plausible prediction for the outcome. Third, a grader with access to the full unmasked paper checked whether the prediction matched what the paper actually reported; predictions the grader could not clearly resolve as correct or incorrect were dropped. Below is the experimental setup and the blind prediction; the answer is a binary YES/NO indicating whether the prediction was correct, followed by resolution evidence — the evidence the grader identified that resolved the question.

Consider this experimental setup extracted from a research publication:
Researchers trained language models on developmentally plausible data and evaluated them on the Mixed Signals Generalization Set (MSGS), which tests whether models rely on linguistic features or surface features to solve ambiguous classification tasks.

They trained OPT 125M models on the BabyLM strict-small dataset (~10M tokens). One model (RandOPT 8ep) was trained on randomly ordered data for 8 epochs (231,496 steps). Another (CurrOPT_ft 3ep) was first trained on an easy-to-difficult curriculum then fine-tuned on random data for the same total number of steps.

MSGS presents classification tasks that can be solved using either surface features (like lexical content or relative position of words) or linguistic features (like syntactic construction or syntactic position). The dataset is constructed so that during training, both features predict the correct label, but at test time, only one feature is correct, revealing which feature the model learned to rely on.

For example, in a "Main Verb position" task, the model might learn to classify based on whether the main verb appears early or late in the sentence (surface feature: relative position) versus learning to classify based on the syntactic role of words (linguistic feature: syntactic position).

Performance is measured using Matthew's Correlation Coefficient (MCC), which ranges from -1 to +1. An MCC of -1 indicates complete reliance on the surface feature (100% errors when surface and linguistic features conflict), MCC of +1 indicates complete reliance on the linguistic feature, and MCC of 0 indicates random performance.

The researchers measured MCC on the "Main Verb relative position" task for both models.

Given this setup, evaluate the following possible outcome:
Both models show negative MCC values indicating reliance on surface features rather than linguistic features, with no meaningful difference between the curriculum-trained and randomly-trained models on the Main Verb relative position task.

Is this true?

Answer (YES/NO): NO